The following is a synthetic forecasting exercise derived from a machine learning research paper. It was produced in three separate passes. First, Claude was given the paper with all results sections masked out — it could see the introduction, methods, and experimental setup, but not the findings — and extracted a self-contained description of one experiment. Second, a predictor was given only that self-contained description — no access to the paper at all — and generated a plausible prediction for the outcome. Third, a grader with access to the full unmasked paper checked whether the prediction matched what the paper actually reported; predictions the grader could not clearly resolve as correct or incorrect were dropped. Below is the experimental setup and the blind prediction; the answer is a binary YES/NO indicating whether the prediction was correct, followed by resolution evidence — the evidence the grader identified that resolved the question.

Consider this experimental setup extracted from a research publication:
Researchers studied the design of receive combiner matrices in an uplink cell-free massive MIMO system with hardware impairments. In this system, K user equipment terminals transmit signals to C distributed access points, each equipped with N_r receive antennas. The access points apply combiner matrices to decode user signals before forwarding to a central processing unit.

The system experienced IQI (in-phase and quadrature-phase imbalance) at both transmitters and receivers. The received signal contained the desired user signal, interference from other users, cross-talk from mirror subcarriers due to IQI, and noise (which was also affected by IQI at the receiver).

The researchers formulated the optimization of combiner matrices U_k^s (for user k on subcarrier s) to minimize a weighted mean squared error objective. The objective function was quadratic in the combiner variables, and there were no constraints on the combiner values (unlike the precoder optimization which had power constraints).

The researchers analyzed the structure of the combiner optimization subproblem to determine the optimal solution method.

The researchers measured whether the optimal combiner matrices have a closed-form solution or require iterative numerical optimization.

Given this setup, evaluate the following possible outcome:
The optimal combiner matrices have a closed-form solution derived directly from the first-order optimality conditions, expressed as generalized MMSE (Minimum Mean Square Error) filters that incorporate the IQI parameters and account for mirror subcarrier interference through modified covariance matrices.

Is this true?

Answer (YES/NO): YES